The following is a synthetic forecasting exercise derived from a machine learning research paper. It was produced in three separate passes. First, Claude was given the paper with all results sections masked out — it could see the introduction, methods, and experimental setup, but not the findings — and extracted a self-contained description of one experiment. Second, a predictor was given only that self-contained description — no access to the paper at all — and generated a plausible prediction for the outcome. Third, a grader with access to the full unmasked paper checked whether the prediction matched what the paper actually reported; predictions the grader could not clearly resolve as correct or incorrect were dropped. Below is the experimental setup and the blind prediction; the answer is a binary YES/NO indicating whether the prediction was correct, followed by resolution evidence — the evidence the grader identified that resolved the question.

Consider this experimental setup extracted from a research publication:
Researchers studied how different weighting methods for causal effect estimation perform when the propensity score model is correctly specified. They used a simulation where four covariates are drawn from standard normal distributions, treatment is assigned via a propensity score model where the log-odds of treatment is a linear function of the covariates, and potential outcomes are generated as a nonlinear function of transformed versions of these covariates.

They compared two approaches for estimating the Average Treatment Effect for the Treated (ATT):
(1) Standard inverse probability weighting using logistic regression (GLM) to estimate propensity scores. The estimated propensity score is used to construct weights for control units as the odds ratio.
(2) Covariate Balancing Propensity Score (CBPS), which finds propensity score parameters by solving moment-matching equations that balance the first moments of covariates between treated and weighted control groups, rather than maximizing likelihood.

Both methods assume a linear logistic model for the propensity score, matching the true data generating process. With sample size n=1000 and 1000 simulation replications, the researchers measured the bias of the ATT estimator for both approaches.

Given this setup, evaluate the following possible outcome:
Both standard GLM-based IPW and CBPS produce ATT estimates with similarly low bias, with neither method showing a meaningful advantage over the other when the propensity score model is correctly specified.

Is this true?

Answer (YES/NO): NO